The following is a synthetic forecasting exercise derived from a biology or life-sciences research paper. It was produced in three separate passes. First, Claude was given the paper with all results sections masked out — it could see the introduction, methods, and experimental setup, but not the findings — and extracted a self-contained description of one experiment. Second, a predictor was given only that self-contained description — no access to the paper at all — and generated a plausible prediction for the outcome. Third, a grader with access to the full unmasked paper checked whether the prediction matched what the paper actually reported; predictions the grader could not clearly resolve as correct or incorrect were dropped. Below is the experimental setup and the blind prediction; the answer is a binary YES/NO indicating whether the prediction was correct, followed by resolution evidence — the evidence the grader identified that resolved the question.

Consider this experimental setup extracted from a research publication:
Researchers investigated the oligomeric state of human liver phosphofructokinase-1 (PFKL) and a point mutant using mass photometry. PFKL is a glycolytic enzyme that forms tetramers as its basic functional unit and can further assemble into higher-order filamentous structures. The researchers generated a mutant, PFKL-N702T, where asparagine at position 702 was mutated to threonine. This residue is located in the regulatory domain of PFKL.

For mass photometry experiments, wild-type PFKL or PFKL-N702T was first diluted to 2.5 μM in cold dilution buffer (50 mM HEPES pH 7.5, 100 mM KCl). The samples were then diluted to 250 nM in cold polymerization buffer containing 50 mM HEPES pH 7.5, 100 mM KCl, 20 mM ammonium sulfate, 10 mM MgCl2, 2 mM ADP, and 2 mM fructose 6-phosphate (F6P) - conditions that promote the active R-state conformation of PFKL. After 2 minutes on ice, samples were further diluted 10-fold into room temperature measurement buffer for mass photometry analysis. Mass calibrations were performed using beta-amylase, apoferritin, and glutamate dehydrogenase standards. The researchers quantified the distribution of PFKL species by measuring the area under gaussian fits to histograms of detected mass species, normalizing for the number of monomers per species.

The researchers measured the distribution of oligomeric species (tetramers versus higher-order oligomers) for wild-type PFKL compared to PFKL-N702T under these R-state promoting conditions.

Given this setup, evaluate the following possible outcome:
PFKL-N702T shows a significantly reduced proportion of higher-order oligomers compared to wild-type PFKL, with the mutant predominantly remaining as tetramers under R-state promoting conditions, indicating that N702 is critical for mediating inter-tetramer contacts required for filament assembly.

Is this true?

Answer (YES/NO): YES